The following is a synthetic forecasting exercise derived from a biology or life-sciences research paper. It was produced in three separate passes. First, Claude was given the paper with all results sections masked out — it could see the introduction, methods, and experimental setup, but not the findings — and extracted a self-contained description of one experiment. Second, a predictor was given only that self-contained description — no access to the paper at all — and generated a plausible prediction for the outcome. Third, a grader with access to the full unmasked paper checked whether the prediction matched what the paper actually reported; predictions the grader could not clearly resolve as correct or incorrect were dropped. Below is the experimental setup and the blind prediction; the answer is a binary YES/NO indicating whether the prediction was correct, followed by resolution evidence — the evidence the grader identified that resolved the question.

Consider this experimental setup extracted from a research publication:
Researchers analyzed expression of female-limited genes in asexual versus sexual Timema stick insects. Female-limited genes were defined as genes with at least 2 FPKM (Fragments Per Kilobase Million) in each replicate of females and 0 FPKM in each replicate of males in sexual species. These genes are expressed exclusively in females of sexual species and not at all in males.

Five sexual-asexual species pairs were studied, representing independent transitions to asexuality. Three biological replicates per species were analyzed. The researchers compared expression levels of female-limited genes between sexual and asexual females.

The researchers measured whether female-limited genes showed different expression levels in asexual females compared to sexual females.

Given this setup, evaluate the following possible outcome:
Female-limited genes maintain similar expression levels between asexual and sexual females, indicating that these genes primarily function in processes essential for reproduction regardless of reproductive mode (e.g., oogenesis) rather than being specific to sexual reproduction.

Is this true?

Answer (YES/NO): NO